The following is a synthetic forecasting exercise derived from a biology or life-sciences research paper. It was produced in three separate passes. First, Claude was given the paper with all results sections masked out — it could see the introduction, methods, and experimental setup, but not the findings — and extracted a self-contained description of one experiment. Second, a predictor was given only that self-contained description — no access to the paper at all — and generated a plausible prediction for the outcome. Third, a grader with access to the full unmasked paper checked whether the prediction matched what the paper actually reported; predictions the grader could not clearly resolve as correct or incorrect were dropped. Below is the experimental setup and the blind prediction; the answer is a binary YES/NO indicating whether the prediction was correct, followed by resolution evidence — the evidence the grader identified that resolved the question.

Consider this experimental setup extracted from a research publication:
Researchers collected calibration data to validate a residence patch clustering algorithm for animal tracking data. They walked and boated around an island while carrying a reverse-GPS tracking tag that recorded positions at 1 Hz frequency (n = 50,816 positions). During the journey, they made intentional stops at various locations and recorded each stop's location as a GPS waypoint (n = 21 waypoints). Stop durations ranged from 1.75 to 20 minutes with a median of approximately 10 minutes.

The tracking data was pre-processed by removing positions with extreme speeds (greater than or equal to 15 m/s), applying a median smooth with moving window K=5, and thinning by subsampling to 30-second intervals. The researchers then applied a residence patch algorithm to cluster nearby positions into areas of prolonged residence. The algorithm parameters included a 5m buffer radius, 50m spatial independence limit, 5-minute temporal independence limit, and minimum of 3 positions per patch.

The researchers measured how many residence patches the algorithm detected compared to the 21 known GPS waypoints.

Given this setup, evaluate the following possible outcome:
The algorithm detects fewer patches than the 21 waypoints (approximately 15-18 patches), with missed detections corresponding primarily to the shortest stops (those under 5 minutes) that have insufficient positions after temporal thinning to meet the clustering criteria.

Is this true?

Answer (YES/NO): NO